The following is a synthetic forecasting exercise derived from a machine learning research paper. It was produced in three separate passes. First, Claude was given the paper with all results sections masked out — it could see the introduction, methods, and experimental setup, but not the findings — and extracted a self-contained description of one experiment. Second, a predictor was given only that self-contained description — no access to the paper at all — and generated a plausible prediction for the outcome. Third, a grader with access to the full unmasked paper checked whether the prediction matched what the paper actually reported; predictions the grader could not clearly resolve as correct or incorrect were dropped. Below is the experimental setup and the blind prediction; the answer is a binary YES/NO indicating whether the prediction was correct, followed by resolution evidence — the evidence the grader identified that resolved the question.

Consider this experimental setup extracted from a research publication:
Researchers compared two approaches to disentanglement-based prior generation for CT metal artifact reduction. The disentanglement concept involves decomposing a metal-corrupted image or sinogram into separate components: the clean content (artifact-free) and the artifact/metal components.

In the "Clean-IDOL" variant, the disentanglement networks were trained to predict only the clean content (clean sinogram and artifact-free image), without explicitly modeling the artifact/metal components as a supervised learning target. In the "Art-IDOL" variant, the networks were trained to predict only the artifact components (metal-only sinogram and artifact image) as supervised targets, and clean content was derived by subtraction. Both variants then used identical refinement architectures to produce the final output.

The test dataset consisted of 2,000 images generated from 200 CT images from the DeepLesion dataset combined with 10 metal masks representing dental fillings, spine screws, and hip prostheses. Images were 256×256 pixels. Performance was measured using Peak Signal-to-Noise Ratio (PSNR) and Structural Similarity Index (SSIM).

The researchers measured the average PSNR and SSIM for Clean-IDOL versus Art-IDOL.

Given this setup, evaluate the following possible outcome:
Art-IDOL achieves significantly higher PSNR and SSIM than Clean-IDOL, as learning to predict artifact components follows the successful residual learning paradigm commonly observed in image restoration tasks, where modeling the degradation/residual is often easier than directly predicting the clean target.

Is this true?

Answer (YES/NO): NO